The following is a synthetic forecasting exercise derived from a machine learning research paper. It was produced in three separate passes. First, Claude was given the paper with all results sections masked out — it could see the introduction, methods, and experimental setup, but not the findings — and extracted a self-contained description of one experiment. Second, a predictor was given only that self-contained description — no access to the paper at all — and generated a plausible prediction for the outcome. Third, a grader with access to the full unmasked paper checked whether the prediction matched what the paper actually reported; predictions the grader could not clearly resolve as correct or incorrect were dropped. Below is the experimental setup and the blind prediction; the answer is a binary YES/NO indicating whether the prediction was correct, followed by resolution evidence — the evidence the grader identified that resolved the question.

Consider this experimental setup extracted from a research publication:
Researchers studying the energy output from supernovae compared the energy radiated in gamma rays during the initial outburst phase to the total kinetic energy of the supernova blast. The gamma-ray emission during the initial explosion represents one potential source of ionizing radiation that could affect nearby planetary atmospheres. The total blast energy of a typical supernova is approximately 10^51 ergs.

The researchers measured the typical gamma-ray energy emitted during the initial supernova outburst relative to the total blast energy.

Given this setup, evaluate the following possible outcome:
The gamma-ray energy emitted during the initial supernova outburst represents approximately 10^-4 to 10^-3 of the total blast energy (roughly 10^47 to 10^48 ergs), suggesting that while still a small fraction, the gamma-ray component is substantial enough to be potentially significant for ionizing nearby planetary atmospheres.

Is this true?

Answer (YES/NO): YES